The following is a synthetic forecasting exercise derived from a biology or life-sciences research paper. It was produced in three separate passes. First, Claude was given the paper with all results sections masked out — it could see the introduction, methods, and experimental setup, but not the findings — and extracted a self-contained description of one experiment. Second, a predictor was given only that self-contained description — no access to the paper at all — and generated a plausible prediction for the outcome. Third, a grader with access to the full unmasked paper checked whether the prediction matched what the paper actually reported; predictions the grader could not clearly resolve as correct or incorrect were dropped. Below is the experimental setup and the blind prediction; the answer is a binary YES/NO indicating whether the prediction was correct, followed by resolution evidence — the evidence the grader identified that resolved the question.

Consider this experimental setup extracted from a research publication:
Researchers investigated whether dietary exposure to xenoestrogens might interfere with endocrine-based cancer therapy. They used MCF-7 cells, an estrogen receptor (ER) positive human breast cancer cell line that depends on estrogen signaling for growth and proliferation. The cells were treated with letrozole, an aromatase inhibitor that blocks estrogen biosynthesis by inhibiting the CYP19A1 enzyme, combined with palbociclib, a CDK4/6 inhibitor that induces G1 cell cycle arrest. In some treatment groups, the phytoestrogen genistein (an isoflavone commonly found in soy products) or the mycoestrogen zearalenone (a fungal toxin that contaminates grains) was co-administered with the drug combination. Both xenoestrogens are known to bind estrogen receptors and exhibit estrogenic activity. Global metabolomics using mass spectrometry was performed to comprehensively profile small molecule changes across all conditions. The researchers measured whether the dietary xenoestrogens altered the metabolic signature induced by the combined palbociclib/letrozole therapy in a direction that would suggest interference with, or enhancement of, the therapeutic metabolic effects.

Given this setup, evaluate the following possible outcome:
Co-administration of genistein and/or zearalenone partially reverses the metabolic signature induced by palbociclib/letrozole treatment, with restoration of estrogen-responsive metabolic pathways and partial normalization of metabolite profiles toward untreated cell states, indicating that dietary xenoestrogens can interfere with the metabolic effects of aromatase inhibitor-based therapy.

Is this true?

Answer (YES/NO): YES